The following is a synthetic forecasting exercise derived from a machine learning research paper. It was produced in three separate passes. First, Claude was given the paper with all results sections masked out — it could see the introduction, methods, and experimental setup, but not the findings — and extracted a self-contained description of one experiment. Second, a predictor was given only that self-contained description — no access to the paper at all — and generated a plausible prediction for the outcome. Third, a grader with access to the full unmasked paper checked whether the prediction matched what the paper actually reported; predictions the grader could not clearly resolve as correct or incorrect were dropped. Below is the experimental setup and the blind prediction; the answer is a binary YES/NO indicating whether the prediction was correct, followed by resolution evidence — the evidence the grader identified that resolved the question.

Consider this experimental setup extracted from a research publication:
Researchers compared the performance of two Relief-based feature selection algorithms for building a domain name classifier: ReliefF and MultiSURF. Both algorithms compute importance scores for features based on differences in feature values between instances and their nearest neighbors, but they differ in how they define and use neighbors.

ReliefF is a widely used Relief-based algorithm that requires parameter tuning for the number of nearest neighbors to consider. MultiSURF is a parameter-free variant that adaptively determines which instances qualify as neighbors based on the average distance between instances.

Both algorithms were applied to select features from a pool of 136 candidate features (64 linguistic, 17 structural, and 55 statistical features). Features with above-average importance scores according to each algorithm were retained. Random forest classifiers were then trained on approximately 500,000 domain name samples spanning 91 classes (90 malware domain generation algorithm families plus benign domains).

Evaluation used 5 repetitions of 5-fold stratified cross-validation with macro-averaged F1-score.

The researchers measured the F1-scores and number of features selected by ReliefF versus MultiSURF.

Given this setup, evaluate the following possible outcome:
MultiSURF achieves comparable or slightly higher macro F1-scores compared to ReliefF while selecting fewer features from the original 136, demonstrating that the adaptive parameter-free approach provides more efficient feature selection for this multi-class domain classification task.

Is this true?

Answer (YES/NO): NO